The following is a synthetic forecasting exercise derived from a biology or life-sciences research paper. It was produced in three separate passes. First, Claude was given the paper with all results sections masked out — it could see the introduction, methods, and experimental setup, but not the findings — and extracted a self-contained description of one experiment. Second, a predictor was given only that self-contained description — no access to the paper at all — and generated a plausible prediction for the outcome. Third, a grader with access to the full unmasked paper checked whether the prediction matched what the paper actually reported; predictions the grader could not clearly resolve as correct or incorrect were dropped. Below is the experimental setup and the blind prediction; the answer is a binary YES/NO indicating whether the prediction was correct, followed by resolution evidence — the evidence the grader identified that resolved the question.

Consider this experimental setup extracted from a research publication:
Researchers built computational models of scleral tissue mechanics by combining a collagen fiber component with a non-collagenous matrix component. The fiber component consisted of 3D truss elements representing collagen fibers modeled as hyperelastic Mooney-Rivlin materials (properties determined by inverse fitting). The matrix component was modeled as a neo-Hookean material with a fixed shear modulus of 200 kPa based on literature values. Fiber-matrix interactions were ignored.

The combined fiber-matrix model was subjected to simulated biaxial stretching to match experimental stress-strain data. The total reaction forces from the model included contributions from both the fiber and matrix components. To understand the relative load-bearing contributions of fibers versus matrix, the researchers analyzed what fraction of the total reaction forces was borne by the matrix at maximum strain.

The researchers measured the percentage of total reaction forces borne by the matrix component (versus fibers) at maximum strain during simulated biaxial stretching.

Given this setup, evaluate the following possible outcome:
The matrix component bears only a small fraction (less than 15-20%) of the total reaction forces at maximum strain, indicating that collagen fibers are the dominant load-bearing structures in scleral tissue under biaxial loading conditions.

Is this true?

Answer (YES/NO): YES